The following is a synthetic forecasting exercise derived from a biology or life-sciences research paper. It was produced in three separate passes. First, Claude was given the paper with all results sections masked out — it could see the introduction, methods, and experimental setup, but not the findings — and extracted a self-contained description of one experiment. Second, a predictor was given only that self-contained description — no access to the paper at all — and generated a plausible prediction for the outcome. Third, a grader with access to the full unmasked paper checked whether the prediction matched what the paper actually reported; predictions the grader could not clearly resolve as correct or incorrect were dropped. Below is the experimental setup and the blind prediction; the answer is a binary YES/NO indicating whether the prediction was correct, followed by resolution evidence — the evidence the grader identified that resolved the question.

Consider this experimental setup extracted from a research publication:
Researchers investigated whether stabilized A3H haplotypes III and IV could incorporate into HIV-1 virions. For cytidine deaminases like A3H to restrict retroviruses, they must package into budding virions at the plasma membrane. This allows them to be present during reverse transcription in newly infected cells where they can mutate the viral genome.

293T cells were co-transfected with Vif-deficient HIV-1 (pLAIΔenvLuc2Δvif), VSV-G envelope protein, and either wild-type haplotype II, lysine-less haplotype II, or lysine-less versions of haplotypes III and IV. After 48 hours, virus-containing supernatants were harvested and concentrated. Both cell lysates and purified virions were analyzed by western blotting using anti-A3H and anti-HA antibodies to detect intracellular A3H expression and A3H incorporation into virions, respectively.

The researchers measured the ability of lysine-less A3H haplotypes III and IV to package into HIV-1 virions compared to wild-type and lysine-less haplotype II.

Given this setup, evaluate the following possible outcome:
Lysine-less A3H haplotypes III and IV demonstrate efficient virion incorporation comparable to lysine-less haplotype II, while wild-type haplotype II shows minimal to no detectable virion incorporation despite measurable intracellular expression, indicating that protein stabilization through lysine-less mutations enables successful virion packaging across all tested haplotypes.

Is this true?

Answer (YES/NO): NO